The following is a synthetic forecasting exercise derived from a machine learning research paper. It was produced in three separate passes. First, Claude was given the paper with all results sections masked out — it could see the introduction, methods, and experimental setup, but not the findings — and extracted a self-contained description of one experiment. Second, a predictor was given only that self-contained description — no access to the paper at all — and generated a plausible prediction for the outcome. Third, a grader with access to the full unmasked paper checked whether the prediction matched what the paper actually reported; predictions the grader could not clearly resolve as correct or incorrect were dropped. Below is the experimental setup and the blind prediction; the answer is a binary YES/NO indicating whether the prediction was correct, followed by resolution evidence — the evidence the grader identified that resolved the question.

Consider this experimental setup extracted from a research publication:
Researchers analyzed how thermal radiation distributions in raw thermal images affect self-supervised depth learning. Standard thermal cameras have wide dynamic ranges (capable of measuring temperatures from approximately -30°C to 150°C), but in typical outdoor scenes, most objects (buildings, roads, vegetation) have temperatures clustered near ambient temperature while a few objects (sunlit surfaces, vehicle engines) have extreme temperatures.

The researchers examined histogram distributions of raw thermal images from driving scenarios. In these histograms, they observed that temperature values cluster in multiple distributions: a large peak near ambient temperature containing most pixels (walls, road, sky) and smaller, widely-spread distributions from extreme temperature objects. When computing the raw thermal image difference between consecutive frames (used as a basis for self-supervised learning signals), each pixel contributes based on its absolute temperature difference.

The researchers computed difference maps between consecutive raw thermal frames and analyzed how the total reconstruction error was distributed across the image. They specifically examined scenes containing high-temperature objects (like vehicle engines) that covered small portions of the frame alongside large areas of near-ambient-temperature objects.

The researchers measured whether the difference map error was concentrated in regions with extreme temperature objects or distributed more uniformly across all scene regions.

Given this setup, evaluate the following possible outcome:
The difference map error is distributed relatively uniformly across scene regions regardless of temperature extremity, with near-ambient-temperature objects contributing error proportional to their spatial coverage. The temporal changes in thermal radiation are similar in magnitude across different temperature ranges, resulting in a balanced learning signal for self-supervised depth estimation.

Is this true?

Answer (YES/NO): NO